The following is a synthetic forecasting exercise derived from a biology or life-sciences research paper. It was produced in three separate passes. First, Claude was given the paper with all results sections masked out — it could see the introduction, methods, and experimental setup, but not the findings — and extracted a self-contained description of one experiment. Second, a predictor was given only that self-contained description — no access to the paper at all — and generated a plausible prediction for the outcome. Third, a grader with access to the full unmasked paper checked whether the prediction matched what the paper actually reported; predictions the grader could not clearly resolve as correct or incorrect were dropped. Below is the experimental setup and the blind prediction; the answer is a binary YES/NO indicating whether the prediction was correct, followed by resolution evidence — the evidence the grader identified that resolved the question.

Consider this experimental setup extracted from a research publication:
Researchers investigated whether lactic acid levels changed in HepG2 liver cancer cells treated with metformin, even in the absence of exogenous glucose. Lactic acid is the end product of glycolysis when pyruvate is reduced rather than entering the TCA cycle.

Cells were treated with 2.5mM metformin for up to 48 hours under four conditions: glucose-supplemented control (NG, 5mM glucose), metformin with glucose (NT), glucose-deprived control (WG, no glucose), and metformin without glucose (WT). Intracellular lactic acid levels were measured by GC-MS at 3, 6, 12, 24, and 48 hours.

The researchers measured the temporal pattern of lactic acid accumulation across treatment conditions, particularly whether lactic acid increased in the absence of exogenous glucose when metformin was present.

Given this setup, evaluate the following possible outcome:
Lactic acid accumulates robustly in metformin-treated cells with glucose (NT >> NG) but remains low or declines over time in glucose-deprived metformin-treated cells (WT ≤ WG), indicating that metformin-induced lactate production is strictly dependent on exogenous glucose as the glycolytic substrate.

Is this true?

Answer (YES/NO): NO